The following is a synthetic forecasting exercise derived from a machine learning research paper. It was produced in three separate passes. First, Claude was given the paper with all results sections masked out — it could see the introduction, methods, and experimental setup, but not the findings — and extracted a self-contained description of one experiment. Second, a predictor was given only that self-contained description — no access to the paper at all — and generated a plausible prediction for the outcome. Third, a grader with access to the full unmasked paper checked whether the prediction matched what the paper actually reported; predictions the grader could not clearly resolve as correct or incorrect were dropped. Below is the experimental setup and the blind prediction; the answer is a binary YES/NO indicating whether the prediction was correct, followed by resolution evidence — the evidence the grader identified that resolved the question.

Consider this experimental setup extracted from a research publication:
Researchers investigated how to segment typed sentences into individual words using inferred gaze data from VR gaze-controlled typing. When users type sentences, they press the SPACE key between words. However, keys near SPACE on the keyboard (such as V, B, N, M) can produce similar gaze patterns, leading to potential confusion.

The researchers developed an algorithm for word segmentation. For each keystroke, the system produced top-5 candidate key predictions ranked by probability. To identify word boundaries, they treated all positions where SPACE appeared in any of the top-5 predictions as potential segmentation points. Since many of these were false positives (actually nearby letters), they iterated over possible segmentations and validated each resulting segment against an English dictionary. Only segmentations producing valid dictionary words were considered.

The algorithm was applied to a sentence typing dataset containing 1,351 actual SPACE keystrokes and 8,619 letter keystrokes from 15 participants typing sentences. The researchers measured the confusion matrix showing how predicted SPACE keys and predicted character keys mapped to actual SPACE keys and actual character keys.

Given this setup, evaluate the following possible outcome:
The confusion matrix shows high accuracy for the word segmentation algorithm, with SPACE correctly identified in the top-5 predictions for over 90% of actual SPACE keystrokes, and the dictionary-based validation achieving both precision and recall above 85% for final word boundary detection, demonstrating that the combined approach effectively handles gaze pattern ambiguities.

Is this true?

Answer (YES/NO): YES